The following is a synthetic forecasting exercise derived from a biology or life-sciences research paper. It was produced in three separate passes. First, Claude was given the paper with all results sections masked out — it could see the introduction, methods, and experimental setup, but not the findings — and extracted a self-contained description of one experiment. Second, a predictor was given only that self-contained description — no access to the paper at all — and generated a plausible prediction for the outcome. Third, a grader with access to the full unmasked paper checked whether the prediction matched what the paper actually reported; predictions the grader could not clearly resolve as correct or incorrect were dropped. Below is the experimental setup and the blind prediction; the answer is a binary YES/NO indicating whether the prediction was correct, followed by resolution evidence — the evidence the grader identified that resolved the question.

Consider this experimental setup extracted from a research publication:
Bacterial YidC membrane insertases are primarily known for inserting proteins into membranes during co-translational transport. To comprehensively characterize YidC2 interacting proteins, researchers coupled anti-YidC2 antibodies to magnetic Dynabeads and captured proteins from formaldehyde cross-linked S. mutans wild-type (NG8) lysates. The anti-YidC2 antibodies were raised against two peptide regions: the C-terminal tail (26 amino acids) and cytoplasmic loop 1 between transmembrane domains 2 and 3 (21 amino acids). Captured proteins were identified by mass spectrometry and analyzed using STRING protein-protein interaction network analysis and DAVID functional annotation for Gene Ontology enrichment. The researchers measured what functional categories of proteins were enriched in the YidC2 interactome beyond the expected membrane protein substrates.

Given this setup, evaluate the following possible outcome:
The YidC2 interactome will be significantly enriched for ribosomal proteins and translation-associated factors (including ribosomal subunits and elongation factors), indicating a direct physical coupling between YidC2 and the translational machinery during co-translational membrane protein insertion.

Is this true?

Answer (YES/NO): NO